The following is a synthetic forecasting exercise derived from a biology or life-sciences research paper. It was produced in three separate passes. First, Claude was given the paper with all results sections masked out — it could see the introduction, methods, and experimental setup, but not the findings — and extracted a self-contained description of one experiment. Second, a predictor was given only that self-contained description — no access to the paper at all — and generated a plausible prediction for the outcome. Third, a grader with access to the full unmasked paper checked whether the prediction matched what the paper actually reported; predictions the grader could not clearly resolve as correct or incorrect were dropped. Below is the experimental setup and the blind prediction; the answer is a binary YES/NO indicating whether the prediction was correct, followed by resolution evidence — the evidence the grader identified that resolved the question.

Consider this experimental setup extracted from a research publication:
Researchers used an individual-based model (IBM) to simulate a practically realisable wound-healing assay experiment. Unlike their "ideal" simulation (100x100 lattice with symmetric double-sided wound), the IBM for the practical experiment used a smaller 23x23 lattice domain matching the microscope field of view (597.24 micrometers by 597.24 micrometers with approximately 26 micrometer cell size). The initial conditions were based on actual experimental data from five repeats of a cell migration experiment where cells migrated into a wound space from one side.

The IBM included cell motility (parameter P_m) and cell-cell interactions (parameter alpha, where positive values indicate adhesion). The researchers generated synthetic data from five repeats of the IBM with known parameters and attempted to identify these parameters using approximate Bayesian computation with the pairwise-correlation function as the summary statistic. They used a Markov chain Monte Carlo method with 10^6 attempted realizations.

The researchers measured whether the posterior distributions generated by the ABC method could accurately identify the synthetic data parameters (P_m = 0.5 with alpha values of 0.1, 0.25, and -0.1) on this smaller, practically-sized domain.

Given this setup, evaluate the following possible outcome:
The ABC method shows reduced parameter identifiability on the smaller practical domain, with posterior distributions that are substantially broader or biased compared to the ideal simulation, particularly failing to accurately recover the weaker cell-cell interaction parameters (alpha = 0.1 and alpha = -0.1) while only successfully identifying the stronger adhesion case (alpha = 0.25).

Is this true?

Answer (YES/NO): NO